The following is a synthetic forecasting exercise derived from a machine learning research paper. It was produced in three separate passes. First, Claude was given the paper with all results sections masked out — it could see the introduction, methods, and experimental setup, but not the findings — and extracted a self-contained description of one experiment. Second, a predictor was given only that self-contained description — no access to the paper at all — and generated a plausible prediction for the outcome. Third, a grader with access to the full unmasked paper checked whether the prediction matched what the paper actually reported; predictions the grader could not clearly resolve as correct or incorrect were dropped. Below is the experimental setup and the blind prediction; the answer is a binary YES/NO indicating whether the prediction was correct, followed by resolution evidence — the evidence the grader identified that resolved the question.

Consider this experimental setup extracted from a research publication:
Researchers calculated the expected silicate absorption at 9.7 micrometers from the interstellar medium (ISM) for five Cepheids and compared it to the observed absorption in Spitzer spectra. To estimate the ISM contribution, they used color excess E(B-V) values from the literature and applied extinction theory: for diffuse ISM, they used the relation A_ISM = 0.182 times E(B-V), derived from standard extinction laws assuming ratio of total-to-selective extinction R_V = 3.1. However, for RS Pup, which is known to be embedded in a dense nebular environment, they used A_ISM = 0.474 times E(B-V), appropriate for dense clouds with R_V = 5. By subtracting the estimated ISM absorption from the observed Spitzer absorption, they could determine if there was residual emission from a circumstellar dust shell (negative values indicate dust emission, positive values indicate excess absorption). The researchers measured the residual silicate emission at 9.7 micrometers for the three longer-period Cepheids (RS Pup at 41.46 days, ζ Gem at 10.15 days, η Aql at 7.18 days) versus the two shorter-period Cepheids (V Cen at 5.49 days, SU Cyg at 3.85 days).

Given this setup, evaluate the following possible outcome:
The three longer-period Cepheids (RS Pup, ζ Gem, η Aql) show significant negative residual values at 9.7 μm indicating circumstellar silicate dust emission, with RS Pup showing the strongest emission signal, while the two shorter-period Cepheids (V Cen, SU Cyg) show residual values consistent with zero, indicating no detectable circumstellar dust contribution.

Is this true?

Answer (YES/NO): YES